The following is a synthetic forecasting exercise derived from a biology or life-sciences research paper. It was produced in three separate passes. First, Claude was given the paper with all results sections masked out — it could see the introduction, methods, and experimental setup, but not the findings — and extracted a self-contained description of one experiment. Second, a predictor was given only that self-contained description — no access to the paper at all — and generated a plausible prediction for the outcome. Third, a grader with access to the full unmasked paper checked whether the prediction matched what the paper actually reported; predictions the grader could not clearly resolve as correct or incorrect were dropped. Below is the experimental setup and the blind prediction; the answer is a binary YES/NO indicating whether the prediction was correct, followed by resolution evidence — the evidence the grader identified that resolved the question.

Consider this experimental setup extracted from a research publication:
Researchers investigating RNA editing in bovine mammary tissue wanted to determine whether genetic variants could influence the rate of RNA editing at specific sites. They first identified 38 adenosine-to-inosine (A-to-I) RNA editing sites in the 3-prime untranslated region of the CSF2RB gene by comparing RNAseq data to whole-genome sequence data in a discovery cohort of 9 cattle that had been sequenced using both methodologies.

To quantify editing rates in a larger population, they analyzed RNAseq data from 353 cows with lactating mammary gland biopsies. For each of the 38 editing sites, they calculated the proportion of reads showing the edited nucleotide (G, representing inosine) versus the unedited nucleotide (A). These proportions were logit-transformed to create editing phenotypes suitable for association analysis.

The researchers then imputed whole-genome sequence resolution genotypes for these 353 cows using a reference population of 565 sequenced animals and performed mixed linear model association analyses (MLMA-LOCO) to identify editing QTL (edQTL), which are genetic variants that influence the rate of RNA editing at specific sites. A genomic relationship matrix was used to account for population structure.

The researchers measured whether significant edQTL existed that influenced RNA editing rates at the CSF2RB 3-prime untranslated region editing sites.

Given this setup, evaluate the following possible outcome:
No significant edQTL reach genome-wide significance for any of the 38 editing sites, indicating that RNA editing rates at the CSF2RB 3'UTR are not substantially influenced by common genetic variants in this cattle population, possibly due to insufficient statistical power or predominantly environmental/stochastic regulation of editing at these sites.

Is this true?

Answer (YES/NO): NO